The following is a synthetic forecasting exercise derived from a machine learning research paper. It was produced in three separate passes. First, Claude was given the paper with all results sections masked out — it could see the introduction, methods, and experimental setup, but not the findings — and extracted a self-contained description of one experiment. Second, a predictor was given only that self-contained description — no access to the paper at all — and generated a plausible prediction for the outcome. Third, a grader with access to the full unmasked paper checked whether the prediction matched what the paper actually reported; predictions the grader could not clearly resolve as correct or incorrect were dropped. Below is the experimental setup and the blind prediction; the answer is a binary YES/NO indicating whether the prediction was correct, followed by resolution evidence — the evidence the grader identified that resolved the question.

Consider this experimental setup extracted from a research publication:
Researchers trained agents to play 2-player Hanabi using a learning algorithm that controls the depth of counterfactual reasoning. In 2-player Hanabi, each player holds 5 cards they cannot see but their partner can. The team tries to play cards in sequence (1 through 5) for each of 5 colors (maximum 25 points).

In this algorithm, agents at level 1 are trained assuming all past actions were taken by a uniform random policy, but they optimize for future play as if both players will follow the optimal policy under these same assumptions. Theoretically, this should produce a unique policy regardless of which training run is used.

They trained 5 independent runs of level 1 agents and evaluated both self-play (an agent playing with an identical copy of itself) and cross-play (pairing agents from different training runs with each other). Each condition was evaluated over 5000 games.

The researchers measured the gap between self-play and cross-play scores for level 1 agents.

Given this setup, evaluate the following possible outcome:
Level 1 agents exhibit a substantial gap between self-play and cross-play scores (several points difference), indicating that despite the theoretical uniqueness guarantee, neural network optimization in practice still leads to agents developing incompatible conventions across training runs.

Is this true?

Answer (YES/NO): NO